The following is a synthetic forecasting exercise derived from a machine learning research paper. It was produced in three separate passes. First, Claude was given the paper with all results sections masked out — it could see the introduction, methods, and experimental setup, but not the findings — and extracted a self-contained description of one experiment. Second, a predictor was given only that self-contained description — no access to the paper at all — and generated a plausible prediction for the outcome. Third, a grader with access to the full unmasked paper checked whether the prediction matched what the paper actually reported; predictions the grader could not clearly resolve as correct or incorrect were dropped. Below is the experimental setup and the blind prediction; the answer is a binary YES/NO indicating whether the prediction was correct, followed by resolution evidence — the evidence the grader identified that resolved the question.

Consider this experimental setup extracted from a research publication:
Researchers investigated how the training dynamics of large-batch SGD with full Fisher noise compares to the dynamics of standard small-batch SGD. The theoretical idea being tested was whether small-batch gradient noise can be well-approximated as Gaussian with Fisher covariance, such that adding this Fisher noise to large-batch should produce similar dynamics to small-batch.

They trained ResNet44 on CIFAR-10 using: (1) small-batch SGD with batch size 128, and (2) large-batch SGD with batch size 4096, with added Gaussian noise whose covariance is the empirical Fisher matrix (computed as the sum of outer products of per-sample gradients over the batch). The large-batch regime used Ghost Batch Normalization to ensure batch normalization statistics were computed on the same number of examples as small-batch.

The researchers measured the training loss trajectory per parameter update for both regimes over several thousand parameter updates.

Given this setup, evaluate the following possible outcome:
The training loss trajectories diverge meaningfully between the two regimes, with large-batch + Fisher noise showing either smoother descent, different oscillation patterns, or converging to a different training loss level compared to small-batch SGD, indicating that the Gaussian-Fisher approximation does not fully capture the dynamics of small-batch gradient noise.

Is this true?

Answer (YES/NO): NO